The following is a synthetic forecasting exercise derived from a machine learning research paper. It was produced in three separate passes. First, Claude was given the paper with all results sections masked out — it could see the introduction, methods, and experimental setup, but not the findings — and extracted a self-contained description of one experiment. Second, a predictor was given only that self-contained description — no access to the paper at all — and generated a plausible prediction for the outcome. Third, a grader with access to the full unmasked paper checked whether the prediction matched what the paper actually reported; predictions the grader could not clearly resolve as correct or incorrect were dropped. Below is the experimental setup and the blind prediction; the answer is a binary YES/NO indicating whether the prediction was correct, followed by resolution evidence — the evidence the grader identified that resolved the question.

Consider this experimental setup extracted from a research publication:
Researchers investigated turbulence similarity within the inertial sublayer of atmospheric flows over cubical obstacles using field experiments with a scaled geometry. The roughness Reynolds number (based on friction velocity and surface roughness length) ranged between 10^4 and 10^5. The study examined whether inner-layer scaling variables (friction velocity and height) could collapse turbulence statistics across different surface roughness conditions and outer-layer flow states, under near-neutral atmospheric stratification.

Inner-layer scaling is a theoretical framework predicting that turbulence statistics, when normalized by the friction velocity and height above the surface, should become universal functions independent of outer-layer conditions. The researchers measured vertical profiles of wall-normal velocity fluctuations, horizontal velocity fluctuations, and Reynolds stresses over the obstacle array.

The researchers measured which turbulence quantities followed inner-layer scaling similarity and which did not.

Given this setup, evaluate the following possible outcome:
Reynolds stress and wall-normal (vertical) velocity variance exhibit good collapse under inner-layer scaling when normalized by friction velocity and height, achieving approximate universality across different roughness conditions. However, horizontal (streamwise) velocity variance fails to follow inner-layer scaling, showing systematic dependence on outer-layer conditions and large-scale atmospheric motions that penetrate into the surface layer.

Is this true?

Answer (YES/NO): YES